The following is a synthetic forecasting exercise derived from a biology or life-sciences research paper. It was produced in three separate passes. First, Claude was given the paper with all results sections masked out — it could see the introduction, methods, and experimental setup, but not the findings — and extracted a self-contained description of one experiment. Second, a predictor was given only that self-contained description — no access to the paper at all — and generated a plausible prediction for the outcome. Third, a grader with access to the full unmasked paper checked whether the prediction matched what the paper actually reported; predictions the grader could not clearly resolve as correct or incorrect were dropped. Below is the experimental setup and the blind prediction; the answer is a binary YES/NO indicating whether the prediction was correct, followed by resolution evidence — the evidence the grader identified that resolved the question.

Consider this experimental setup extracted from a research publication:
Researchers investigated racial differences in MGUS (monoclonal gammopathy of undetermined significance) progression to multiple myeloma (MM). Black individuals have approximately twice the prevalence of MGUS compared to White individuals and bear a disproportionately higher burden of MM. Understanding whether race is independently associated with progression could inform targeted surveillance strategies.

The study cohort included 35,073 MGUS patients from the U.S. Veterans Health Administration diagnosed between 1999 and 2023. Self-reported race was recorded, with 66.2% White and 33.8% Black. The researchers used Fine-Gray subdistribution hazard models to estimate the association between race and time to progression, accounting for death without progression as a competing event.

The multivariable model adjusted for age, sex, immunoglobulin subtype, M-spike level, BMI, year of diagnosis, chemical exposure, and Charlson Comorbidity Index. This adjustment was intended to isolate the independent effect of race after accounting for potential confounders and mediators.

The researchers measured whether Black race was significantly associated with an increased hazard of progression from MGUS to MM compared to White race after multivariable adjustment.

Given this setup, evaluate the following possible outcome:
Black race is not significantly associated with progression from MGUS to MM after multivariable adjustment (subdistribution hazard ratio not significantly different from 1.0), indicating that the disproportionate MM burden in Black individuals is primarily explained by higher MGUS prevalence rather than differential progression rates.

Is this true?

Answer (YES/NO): NO